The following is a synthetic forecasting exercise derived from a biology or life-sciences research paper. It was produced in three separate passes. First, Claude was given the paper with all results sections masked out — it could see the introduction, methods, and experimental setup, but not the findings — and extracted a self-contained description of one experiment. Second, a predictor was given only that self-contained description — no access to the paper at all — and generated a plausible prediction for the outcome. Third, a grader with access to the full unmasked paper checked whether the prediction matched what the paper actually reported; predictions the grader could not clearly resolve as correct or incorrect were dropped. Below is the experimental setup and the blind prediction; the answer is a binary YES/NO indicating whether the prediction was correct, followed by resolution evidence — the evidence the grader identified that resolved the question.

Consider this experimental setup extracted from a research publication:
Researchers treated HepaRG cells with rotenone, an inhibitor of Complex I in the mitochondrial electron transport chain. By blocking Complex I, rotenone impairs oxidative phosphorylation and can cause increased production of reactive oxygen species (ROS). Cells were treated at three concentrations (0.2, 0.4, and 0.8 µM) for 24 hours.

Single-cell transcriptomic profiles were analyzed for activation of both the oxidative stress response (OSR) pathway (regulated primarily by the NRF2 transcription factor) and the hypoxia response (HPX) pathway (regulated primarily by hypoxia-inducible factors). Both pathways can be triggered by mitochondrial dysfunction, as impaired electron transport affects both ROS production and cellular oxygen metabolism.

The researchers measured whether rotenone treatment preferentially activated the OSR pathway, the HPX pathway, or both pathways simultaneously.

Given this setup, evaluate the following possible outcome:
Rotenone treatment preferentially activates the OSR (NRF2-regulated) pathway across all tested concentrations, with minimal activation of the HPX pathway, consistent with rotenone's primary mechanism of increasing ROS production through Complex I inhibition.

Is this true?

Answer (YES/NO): NO